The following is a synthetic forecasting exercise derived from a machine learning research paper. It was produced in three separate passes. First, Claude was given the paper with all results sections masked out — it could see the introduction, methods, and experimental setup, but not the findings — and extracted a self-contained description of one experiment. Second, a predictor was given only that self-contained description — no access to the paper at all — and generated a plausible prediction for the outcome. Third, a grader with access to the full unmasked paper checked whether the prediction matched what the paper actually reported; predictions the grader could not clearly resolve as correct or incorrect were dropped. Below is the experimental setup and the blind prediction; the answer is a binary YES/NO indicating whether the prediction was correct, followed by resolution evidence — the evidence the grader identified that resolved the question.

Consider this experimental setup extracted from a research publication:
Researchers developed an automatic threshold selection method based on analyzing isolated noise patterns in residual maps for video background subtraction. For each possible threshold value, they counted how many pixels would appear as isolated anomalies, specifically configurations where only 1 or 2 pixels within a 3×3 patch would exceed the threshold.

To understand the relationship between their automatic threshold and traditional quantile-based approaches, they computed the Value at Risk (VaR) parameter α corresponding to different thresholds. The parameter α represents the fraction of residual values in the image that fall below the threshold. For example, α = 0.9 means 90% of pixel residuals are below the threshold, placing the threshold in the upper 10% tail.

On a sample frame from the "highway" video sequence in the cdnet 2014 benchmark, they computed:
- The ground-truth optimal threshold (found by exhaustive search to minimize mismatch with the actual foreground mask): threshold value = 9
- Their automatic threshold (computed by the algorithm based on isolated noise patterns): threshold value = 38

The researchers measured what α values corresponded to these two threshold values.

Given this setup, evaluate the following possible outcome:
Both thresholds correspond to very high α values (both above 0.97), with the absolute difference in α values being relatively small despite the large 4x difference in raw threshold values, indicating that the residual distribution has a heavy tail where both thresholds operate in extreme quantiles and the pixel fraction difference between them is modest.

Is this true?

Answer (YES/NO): NO